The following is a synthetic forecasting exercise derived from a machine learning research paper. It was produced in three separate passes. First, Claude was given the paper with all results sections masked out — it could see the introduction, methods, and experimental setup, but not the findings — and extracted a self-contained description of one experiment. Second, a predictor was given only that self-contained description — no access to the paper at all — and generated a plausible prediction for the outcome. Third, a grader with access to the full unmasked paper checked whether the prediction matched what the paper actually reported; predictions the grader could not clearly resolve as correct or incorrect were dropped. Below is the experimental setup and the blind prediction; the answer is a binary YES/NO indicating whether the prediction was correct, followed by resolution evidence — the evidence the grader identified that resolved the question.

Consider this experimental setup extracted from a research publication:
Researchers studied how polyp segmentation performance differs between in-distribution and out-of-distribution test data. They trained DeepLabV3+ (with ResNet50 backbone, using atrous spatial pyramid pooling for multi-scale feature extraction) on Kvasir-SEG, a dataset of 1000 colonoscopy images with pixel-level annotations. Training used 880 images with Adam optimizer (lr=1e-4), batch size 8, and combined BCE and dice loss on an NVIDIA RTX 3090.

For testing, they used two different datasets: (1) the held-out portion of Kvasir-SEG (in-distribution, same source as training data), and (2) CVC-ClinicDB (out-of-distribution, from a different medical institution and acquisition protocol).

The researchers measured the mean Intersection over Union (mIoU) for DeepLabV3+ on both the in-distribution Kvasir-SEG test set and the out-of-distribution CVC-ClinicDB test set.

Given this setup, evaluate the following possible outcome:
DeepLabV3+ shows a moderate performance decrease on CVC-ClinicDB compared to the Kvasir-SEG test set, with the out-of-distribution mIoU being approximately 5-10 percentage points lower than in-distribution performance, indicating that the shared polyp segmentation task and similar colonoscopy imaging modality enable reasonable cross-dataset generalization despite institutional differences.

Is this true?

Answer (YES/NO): YES